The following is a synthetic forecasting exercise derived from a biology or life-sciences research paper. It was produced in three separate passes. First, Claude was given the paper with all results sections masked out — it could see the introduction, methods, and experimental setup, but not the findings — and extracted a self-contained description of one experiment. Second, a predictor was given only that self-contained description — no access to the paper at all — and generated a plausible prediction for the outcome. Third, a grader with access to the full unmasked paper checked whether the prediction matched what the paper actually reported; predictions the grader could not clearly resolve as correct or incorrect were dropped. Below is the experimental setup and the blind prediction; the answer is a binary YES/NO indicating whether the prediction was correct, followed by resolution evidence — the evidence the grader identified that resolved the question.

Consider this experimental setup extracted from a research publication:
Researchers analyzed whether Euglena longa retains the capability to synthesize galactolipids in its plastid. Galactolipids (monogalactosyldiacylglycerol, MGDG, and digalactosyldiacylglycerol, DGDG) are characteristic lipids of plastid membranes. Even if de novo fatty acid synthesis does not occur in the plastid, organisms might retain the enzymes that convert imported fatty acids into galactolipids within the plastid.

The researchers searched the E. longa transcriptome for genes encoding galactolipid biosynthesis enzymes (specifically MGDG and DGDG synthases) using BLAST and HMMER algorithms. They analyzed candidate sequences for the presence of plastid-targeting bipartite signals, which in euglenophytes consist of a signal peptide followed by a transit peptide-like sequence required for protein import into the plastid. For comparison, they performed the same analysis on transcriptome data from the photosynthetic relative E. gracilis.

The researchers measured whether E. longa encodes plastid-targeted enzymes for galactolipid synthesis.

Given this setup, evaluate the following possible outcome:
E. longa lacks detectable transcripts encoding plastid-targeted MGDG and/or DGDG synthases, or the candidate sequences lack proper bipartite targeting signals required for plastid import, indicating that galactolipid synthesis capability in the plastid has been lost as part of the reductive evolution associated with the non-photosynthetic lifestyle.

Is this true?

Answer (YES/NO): NO